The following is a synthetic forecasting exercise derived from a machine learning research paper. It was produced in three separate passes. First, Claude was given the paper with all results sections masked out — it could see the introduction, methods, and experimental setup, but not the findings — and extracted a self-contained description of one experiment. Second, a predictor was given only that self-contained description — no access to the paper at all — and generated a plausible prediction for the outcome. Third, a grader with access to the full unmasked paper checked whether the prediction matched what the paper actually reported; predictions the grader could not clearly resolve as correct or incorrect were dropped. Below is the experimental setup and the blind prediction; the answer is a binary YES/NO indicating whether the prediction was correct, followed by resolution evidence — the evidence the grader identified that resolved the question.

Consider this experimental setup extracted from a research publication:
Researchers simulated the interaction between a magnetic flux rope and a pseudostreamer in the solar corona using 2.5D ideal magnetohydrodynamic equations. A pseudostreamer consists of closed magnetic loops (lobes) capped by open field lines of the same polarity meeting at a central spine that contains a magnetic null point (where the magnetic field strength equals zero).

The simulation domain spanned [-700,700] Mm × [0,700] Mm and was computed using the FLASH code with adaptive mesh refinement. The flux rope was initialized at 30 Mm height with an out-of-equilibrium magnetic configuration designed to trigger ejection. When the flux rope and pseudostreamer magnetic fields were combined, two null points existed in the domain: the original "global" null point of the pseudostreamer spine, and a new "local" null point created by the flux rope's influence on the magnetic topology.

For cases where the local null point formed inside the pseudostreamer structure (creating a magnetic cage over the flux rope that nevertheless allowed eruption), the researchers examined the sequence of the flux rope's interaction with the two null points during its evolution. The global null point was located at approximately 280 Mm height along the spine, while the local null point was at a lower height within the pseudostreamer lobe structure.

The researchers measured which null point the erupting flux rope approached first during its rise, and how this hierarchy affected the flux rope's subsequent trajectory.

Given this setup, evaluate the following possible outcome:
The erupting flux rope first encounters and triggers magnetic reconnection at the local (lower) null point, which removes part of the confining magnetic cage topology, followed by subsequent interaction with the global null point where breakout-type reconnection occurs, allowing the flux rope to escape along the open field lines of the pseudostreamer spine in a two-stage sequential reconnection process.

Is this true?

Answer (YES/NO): NO